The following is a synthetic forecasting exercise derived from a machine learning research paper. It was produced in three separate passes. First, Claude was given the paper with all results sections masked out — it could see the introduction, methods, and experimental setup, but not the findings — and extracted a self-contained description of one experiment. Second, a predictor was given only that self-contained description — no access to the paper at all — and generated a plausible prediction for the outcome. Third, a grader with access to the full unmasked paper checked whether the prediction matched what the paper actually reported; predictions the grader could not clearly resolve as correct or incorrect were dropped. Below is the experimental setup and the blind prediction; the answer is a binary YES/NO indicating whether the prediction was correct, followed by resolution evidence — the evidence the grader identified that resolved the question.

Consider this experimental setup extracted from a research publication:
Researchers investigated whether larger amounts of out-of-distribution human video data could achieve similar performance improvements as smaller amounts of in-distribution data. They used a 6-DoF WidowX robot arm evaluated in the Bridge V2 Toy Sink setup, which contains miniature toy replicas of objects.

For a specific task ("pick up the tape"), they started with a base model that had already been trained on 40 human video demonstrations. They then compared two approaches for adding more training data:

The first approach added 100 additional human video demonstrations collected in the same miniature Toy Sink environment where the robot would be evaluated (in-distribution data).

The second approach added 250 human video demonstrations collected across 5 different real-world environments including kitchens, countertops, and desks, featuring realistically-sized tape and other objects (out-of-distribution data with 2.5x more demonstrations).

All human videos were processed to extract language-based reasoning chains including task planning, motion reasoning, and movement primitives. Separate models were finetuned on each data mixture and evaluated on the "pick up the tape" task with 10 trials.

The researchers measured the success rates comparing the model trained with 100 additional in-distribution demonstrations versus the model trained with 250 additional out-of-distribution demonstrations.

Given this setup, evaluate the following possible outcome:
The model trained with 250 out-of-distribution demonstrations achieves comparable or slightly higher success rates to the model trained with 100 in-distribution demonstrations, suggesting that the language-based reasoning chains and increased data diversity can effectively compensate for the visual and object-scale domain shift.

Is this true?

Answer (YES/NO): NO